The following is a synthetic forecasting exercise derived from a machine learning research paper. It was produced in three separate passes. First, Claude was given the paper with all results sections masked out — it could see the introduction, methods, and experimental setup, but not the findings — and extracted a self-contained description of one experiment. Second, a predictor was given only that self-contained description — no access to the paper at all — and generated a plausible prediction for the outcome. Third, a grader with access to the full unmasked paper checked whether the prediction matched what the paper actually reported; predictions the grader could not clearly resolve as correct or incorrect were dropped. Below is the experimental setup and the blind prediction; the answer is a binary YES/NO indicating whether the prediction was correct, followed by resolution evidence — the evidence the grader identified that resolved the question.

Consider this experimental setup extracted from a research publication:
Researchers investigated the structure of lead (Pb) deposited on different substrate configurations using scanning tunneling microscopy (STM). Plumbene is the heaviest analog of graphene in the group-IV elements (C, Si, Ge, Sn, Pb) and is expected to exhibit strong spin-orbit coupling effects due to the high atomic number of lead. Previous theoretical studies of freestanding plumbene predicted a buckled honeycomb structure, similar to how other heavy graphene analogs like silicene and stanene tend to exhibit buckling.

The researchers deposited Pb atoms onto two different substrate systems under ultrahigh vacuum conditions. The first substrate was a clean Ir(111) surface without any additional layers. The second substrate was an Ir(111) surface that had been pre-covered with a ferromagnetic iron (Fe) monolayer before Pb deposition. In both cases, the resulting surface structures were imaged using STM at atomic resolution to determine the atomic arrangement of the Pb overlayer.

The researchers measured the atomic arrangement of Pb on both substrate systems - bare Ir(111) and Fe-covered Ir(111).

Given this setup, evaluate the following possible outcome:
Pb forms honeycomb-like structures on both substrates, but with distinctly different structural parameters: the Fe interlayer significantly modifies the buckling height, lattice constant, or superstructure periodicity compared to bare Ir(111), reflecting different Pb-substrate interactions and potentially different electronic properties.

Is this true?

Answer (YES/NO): NO